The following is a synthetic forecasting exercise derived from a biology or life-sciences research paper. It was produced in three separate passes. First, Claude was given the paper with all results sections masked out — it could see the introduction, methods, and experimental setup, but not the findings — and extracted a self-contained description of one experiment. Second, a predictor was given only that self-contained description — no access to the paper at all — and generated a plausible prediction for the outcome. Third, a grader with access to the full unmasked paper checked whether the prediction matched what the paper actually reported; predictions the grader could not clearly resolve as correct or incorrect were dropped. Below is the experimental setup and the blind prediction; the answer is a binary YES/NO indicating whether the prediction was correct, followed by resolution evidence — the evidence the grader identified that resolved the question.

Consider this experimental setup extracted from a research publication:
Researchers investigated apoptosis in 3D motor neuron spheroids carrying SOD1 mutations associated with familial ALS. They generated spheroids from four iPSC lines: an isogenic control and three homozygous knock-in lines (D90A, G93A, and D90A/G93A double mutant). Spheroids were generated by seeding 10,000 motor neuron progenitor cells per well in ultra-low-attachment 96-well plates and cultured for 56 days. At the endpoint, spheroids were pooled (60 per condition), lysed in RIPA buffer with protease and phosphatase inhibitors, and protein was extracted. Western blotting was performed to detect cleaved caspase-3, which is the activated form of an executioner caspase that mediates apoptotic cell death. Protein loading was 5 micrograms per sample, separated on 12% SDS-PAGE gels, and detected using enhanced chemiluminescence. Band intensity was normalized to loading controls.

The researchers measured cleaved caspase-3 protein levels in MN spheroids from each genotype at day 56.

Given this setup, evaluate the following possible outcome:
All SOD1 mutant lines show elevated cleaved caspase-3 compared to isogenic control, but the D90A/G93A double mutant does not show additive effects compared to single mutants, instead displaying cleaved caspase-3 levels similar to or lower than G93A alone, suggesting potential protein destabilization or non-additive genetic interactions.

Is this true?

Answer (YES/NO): NO